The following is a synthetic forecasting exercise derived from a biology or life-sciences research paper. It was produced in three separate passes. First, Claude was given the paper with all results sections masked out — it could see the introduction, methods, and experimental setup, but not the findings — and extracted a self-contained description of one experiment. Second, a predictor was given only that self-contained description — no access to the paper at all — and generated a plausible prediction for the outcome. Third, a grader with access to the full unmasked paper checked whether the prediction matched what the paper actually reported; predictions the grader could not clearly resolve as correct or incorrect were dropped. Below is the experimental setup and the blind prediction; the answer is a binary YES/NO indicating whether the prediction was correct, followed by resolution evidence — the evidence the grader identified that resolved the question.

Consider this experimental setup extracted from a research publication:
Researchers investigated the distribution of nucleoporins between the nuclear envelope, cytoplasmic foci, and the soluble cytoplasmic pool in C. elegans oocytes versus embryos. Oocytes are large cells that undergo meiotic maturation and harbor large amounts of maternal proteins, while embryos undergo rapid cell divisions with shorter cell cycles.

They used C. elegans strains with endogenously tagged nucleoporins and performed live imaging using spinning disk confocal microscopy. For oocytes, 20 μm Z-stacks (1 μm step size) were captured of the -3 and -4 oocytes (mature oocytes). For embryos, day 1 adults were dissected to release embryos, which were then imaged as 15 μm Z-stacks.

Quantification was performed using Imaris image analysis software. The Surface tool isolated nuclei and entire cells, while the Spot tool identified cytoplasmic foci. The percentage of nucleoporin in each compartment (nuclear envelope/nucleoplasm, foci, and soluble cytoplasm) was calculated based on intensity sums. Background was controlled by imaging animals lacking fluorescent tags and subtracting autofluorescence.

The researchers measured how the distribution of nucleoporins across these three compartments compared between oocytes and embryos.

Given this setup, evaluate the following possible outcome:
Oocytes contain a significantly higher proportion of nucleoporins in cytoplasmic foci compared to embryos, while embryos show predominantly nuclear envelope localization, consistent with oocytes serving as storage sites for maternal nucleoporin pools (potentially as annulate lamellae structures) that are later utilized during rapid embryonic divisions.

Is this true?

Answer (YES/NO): NO